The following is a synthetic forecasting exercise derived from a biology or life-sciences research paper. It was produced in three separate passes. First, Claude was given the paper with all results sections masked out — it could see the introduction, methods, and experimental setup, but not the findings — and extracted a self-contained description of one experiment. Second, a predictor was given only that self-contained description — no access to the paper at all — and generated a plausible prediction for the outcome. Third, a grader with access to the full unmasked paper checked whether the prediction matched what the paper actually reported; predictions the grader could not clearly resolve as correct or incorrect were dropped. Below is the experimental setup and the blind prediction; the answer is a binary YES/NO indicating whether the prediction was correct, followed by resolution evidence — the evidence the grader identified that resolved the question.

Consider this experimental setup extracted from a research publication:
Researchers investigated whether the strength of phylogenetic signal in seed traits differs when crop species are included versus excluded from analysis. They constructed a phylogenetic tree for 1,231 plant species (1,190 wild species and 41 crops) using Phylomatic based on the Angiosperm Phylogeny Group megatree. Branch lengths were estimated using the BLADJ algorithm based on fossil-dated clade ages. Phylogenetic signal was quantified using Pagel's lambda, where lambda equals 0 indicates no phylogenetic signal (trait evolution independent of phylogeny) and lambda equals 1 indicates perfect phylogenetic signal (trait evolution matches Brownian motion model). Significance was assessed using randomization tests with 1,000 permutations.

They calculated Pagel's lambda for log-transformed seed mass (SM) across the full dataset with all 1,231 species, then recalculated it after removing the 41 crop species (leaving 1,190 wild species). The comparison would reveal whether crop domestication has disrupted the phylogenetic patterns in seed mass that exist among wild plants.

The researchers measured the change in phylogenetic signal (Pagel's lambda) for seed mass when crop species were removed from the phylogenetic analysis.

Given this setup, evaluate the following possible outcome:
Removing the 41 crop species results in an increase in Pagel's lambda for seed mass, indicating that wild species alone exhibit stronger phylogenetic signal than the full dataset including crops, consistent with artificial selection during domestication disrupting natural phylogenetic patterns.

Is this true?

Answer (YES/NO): YES